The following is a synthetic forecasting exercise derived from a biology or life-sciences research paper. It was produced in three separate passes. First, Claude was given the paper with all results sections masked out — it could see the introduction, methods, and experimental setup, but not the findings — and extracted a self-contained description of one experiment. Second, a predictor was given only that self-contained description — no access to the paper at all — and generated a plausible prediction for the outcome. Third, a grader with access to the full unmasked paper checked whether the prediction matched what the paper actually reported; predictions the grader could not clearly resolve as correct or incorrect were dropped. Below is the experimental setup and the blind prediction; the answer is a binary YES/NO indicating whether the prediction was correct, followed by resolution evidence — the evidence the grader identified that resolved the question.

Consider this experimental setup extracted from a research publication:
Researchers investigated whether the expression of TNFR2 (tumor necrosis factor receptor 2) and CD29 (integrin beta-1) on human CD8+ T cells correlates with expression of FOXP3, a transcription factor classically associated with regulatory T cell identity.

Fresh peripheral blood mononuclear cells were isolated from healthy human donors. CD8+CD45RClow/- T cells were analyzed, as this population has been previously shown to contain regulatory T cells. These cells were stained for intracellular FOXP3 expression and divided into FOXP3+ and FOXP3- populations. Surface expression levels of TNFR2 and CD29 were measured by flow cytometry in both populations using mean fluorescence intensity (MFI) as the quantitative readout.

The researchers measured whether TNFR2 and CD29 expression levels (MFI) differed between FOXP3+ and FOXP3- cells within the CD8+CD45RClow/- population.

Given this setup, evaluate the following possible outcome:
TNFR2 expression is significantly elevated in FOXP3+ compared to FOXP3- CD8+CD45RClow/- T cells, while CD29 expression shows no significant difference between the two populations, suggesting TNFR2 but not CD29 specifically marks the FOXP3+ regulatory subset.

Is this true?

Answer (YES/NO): YES